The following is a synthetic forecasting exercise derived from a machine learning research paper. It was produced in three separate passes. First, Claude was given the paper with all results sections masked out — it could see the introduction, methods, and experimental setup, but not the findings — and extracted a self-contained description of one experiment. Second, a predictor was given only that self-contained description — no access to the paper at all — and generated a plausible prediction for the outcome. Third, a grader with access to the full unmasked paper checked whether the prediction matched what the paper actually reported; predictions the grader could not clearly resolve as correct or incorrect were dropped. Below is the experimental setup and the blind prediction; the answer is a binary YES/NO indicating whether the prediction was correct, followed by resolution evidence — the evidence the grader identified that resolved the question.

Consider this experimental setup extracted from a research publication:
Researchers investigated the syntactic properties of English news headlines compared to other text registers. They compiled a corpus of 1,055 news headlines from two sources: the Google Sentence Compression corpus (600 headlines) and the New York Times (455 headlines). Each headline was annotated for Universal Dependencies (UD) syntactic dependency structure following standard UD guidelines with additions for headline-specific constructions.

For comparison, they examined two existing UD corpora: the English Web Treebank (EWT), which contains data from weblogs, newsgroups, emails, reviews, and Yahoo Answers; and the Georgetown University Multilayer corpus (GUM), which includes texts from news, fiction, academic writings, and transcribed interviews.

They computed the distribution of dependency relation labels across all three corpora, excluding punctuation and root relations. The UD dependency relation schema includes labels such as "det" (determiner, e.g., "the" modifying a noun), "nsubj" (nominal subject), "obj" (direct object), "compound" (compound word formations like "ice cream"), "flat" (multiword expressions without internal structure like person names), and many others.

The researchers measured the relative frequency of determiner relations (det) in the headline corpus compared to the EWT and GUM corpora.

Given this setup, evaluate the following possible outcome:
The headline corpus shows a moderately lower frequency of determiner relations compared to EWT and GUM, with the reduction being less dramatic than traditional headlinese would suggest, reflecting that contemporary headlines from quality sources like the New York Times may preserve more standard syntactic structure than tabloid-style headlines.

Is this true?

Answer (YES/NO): NO